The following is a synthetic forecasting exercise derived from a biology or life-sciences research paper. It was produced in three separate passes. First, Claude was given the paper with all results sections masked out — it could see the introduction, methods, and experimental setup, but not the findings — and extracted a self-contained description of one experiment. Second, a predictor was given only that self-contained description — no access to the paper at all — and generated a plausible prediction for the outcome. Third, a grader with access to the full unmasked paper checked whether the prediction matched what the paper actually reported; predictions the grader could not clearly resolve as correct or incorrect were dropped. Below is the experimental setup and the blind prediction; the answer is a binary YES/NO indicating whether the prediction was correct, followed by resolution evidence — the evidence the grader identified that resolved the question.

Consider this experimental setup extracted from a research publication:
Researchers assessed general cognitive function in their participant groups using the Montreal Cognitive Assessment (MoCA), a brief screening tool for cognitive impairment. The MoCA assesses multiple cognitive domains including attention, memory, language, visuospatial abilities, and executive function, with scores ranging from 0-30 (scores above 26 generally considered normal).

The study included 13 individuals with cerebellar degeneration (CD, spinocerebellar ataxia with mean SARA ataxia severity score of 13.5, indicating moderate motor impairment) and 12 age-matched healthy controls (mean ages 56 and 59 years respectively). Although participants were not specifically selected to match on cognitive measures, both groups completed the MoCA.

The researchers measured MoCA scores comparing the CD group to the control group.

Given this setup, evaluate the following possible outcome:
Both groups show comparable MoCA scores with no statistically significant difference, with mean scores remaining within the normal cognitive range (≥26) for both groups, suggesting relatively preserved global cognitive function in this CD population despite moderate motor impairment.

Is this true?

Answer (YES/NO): YES